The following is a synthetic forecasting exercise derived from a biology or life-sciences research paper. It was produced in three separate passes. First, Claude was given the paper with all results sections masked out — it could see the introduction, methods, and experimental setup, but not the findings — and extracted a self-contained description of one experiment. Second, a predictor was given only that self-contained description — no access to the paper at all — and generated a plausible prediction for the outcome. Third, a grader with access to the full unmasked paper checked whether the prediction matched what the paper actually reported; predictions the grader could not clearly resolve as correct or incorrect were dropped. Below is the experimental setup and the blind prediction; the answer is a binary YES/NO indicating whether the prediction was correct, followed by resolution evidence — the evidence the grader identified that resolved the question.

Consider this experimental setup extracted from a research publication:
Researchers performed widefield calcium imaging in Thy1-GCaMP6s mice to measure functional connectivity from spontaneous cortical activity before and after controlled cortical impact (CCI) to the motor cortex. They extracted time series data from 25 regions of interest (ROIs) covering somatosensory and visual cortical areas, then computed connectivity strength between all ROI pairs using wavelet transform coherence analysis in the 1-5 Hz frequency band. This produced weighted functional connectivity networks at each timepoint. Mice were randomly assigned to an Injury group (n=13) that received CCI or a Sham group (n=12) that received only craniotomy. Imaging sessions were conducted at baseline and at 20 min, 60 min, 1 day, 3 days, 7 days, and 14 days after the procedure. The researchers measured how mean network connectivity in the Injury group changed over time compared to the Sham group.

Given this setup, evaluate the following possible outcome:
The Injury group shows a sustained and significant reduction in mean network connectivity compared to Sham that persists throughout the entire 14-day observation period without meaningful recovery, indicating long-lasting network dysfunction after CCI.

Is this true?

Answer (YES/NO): NO